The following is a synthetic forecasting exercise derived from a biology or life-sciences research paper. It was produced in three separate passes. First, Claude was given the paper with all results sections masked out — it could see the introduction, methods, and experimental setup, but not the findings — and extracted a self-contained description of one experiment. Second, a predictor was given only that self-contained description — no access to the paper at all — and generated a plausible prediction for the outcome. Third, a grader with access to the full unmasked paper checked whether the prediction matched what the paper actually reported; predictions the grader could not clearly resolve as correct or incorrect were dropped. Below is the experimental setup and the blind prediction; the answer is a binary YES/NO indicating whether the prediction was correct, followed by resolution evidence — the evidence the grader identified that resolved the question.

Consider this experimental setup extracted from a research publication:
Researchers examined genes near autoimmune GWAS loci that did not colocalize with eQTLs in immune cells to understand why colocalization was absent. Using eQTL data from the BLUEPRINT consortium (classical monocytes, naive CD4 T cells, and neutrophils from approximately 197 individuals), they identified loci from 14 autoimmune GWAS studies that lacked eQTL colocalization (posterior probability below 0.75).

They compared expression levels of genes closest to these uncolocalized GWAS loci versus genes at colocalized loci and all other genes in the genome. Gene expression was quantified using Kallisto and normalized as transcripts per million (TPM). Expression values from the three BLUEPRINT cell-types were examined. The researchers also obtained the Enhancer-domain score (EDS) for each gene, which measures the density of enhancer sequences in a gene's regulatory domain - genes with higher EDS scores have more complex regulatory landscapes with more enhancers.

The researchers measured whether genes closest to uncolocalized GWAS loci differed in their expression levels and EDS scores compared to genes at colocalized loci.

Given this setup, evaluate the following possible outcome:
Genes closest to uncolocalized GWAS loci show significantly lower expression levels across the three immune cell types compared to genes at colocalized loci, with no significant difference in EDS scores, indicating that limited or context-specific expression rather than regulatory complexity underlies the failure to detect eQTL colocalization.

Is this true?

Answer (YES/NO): NO